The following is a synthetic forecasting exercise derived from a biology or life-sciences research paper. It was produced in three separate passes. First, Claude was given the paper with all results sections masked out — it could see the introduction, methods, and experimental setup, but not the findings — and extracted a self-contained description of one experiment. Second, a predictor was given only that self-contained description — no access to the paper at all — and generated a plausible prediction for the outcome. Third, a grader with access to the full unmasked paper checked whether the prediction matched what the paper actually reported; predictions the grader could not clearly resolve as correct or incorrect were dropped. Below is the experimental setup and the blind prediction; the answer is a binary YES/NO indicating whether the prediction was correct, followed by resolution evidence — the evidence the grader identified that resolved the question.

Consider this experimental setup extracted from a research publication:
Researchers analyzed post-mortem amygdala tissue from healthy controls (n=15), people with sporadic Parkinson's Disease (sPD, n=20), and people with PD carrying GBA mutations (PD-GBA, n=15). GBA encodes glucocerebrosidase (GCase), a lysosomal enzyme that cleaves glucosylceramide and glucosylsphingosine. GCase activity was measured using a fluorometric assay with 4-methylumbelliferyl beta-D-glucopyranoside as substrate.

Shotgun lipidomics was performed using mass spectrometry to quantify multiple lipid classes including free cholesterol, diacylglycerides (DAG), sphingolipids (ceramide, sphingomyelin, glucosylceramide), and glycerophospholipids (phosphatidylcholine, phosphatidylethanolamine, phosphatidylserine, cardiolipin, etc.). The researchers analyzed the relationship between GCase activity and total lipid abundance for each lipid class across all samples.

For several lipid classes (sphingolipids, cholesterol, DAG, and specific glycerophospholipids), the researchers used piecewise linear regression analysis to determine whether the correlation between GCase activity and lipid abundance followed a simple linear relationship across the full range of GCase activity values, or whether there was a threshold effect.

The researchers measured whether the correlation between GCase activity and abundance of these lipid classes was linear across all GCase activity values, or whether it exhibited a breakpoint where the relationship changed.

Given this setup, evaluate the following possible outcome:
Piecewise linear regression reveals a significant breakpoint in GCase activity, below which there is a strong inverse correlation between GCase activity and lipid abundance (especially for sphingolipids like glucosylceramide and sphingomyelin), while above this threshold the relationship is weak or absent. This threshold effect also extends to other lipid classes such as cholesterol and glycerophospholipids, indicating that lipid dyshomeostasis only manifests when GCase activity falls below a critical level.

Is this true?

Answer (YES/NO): YES